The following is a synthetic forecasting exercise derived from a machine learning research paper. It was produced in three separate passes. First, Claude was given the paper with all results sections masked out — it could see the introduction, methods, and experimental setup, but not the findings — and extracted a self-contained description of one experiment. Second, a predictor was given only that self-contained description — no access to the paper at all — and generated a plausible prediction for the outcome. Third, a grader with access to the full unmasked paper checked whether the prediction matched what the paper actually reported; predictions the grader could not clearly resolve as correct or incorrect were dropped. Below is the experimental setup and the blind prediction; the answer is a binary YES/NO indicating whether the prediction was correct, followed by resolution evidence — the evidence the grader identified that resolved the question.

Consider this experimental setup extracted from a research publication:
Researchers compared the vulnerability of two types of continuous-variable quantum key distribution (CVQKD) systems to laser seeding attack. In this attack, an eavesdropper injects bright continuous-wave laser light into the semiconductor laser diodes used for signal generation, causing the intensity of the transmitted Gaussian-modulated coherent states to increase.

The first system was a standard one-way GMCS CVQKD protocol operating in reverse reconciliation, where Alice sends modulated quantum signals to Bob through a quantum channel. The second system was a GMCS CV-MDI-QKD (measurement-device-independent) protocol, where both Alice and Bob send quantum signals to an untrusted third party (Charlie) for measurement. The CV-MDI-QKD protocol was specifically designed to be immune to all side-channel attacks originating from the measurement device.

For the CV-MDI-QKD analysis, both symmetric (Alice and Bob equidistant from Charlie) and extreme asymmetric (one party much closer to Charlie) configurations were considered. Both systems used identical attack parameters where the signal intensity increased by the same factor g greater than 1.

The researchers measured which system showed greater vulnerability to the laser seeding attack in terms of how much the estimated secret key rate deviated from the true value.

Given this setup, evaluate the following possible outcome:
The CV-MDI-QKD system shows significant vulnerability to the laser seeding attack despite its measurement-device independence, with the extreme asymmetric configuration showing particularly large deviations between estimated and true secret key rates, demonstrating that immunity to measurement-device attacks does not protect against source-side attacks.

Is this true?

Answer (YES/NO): YES